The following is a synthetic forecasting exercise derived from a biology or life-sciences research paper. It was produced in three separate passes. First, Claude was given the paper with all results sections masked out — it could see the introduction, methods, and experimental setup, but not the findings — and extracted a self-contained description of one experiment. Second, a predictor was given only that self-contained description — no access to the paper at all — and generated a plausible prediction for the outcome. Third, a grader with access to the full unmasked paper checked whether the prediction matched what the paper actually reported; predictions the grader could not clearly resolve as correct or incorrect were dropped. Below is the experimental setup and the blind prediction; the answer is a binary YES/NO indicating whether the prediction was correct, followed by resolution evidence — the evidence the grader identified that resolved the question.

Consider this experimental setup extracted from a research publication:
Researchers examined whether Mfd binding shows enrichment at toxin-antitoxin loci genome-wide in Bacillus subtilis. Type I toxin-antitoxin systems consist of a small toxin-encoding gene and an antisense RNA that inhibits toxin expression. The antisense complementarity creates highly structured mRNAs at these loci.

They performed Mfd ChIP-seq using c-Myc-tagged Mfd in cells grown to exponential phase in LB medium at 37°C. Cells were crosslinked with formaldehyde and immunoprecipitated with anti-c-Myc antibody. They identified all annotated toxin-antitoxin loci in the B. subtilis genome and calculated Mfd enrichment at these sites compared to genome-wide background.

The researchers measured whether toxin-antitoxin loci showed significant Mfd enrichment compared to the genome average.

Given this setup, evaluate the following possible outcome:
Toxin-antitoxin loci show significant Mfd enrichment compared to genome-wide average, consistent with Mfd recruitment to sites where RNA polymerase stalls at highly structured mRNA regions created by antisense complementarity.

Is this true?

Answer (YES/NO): YES